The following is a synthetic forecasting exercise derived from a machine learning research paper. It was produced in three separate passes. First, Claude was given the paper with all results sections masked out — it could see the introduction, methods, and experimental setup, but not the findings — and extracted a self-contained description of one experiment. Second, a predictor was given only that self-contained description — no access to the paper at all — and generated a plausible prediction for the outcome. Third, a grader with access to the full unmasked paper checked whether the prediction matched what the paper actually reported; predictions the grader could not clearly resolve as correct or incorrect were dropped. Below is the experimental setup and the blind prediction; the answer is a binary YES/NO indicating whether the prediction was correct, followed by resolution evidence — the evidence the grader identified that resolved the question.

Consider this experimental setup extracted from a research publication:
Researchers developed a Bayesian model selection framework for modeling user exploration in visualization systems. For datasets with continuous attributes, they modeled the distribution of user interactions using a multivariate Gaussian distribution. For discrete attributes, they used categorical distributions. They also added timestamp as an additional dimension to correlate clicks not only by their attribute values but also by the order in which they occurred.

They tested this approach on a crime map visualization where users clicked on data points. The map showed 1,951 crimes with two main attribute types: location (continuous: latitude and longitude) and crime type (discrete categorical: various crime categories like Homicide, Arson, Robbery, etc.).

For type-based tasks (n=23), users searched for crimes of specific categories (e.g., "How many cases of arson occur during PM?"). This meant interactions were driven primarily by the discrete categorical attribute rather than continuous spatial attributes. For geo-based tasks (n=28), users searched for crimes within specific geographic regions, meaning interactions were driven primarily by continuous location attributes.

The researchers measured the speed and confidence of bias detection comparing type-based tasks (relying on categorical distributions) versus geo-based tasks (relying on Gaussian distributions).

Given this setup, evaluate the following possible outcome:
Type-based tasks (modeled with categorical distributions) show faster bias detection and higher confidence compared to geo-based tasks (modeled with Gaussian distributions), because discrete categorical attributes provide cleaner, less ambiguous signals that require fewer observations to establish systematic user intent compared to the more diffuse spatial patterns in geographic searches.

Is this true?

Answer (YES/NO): NO